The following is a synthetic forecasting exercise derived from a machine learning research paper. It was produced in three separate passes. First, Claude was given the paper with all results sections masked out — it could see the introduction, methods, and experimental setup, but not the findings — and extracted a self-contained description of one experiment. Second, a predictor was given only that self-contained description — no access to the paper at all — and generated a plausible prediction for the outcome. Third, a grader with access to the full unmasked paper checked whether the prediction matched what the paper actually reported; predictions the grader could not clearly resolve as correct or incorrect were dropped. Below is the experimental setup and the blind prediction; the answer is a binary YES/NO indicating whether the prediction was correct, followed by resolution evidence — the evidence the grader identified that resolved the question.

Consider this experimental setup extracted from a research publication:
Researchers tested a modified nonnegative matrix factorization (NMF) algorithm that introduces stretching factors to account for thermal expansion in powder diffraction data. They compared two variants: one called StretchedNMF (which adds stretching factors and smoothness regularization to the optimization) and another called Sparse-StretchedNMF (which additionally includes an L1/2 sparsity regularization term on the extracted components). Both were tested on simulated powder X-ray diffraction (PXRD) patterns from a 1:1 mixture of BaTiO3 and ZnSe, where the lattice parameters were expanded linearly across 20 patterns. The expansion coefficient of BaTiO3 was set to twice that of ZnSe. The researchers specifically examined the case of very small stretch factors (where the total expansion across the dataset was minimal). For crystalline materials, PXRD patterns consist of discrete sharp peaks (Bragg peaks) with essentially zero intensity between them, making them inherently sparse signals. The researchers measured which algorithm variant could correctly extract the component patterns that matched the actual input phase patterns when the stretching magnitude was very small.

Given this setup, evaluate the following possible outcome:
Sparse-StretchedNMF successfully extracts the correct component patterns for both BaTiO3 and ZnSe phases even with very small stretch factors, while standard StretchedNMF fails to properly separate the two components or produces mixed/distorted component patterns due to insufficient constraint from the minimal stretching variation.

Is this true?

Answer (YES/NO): YES